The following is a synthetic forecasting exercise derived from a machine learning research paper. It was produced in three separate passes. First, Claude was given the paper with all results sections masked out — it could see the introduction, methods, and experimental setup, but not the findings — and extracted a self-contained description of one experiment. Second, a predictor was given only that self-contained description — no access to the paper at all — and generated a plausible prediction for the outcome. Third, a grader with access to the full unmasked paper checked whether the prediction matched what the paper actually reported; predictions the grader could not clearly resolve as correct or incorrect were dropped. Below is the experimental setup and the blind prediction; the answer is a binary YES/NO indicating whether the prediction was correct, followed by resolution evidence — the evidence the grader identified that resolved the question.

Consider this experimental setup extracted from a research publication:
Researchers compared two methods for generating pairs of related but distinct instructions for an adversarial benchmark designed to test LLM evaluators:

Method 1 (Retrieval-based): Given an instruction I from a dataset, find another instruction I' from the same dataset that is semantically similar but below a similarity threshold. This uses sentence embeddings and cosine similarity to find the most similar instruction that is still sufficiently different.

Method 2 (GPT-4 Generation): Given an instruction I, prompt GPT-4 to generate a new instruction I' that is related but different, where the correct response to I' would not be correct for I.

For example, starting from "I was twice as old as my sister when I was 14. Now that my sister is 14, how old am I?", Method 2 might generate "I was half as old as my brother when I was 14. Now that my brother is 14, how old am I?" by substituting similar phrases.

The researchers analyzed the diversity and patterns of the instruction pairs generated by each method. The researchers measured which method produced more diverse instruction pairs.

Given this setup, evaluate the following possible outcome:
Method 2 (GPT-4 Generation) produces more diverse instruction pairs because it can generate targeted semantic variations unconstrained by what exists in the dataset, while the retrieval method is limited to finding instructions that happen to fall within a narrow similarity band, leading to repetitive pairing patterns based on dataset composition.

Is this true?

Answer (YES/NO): NO